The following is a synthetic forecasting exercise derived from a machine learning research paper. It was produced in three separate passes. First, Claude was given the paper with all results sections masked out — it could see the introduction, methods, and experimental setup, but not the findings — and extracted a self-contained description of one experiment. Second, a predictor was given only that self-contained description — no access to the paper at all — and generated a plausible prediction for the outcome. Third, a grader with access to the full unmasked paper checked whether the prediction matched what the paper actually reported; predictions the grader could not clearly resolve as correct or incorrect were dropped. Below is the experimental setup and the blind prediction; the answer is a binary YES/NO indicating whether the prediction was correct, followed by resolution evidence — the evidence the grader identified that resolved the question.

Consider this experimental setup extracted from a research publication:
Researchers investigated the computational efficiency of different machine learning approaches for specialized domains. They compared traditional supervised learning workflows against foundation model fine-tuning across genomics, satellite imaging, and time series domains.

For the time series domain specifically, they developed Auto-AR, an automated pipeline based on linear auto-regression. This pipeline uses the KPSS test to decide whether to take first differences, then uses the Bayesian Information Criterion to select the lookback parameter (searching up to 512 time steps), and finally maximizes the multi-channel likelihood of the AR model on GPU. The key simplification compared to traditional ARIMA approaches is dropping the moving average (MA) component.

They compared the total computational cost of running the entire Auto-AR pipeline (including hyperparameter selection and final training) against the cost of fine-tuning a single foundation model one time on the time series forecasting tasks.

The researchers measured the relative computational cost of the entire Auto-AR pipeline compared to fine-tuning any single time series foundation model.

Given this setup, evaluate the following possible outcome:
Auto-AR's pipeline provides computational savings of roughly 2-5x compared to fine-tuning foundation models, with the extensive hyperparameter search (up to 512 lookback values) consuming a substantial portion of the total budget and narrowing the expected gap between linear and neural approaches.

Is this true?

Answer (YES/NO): NO